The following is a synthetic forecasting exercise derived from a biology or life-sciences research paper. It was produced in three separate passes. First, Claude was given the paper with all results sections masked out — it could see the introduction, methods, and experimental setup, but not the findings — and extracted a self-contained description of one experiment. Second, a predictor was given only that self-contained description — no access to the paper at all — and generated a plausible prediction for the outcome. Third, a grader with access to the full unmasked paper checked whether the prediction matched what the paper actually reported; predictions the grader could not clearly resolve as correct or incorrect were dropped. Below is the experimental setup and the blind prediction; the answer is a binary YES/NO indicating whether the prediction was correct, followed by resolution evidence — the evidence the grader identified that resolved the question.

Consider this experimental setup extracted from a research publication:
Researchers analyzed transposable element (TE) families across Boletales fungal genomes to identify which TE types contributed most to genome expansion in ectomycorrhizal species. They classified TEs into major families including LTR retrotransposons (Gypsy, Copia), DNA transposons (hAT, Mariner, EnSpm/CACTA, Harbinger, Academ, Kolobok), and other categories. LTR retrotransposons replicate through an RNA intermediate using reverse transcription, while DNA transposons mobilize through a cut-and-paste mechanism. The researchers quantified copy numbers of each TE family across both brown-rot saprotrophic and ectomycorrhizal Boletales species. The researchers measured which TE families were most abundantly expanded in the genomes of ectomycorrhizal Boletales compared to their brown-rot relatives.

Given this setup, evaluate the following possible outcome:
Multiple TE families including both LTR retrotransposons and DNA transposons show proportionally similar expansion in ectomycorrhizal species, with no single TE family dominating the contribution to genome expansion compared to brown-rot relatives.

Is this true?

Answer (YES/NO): NO